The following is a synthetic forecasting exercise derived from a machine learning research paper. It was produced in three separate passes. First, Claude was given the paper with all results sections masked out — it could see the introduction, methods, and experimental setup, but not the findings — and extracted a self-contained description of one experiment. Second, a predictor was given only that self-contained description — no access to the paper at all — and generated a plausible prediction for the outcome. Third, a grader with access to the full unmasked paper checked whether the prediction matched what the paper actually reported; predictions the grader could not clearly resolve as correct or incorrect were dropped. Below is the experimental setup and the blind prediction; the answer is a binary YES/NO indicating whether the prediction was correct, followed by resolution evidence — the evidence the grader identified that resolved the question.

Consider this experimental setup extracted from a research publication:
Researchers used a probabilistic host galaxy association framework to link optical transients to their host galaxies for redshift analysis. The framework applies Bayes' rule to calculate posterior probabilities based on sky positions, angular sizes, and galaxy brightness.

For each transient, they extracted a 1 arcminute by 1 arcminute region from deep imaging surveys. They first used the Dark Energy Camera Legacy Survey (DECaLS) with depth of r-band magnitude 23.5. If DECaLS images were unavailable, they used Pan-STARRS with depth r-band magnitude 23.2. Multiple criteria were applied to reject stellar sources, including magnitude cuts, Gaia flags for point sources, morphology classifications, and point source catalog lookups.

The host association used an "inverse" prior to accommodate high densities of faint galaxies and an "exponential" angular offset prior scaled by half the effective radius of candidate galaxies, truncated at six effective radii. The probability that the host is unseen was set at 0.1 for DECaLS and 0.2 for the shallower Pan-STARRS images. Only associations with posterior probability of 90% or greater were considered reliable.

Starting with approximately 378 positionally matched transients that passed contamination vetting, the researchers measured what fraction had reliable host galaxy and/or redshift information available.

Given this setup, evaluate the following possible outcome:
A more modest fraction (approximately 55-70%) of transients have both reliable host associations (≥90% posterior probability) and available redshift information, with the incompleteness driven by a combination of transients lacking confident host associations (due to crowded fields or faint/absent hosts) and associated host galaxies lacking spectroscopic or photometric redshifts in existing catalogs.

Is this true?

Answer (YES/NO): NO